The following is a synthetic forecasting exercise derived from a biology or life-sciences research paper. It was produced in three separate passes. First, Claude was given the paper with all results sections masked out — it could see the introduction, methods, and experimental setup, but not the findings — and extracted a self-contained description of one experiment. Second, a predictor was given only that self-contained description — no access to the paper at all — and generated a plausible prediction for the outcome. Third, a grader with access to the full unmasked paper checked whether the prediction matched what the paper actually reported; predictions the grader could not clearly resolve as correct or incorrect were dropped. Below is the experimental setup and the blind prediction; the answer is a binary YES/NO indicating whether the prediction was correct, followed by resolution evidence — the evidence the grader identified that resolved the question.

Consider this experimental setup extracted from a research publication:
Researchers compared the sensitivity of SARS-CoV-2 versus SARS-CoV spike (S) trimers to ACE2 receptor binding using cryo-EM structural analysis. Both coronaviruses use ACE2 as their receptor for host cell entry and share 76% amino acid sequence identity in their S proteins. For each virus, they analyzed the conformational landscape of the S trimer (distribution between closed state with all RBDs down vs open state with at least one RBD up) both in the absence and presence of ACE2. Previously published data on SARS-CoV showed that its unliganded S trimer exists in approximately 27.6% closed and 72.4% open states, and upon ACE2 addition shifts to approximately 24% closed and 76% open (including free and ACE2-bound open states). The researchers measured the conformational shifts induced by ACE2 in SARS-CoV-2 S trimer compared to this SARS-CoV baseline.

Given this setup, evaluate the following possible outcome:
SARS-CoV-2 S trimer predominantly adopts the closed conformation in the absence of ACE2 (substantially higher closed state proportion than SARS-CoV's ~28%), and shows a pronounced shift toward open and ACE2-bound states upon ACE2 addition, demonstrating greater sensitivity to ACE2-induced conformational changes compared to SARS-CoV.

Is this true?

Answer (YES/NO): YES